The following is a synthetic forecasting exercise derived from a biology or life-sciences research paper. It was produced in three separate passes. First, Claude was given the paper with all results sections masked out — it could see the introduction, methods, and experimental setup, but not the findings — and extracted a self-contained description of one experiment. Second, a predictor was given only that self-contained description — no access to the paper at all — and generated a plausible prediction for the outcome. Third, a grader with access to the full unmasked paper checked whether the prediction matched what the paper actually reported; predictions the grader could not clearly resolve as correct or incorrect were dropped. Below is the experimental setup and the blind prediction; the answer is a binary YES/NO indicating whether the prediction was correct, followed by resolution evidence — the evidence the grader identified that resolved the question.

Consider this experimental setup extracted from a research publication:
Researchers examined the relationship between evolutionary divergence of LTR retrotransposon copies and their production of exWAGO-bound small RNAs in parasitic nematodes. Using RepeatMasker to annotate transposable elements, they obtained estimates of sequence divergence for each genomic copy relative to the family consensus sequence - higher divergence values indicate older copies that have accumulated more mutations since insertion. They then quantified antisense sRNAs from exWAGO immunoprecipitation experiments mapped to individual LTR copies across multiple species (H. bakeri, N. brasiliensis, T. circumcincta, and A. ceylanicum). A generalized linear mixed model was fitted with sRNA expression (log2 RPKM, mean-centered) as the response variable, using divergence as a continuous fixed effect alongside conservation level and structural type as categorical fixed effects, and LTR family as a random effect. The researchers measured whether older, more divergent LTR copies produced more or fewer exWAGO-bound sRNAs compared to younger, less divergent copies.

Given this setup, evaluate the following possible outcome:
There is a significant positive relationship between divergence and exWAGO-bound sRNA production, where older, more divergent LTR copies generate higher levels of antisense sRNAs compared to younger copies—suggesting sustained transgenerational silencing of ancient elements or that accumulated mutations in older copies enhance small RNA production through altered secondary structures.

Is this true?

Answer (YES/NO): NO